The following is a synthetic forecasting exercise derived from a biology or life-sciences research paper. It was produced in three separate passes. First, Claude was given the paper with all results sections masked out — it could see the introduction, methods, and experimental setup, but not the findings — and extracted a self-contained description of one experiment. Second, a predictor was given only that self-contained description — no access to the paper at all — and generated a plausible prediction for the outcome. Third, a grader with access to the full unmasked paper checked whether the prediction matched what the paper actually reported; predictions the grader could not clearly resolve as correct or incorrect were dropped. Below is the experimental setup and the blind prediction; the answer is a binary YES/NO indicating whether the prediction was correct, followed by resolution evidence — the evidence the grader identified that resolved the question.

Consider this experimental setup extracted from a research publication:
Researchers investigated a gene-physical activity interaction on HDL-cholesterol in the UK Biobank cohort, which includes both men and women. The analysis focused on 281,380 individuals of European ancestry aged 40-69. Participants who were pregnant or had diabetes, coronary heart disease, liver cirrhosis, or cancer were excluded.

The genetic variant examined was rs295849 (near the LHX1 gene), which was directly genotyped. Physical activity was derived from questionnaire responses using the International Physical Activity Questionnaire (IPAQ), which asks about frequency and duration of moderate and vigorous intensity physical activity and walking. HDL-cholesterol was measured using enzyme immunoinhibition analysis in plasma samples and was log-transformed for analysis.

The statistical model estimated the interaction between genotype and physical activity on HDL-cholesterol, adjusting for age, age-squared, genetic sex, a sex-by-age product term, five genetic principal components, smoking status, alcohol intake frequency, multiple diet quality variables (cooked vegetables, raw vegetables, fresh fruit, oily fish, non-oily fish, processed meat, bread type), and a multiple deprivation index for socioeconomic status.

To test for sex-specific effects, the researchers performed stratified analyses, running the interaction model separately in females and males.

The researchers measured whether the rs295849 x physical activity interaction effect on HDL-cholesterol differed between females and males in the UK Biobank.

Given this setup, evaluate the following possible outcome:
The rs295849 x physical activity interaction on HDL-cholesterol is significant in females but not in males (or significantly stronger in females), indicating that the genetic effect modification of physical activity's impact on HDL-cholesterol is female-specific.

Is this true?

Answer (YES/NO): YES